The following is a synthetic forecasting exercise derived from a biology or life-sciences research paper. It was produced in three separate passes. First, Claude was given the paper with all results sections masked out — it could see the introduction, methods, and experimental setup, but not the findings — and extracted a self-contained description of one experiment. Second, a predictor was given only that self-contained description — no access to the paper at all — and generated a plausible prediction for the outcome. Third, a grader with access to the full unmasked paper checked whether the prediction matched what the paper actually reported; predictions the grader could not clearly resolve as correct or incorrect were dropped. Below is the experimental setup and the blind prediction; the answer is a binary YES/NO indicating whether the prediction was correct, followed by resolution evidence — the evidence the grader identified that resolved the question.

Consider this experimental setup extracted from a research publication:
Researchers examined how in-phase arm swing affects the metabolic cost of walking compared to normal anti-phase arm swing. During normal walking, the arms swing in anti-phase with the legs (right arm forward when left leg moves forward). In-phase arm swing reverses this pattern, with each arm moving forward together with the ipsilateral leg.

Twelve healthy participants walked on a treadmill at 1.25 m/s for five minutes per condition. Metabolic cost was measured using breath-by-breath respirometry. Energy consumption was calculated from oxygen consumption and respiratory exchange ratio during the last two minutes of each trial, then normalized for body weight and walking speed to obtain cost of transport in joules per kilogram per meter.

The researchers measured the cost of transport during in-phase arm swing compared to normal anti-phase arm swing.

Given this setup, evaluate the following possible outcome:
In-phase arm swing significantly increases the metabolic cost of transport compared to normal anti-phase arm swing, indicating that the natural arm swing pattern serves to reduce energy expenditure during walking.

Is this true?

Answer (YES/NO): YES